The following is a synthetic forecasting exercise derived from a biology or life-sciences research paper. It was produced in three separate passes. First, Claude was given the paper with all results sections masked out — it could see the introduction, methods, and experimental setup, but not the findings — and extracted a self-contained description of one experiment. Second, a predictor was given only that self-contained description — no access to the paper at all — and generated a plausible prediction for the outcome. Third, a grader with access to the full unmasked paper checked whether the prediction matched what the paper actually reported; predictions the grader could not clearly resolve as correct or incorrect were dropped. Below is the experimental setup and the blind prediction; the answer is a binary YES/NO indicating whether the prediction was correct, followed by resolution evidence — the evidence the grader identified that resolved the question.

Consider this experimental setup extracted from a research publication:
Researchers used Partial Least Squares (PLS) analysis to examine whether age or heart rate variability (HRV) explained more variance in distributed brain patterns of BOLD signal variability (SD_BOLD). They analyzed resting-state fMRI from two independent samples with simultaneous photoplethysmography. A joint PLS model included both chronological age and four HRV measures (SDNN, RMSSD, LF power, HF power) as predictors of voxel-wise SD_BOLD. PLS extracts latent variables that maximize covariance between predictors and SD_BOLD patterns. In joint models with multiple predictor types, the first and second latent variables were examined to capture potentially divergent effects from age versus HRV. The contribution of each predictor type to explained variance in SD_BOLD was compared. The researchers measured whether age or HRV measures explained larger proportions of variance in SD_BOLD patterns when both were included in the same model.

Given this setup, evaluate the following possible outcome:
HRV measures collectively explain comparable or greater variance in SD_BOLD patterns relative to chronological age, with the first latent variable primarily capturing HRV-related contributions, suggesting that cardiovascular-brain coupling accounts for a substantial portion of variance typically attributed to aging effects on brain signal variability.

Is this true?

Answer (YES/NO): YES